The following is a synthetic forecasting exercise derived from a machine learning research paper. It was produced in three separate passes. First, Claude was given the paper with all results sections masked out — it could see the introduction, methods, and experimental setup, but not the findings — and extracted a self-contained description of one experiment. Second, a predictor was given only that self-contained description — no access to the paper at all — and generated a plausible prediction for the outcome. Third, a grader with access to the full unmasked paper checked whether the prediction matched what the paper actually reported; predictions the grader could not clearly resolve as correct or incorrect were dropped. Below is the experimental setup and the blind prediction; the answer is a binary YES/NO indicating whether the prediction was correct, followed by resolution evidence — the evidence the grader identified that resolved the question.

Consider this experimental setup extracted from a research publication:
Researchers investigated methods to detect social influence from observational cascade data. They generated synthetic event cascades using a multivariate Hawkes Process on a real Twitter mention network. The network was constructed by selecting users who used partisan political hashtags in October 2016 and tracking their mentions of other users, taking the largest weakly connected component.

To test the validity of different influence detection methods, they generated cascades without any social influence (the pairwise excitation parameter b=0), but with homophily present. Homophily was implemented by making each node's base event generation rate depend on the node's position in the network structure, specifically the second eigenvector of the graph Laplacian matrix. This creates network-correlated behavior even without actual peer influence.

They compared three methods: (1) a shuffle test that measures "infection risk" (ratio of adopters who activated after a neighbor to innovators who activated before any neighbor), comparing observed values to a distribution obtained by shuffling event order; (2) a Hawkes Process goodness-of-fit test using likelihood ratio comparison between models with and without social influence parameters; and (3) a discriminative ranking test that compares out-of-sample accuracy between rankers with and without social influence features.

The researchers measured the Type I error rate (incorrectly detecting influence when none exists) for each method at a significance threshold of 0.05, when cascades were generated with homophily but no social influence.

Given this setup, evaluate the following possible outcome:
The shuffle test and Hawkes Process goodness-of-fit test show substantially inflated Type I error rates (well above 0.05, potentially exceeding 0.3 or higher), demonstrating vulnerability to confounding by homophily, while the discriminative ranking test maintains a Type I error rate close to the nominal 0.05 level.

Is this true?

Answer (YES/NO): NO